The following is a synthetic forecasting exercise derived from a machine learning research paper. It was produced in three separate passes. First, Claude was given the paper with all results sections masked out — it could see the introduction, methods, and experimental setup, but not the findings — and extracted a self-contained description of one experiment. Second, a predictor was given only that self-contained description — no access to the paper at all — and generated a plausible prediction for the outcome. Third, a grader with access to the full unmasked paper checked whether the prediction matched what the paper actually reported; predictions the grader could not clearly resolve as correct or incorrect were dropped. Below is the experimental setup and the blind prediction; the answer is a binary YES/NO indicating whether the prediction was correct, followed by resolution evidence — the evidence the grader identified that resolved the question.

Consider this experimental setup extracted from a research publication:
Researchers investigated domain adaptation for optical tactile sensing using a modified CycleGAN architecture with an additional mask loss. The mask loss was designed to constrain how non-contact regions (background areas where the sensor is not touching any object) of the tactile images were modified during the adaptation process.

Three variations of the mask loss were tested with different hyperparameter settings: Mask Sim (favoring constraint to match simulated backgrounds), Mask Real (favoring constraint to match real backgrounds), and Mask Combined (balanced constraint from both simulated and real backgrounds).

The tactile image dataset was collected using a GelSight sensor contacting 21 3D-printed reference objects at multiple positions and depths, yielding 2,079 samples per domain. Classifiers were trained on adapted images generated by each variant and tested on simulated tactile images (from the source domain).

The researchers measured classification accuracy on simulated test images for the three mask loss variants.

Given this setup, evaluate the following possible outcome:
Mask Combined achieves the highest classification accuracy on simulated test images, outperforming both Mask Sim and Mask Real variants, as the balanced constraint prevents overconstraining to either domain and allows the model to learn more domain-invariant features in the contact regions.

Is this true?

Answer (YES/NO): NO